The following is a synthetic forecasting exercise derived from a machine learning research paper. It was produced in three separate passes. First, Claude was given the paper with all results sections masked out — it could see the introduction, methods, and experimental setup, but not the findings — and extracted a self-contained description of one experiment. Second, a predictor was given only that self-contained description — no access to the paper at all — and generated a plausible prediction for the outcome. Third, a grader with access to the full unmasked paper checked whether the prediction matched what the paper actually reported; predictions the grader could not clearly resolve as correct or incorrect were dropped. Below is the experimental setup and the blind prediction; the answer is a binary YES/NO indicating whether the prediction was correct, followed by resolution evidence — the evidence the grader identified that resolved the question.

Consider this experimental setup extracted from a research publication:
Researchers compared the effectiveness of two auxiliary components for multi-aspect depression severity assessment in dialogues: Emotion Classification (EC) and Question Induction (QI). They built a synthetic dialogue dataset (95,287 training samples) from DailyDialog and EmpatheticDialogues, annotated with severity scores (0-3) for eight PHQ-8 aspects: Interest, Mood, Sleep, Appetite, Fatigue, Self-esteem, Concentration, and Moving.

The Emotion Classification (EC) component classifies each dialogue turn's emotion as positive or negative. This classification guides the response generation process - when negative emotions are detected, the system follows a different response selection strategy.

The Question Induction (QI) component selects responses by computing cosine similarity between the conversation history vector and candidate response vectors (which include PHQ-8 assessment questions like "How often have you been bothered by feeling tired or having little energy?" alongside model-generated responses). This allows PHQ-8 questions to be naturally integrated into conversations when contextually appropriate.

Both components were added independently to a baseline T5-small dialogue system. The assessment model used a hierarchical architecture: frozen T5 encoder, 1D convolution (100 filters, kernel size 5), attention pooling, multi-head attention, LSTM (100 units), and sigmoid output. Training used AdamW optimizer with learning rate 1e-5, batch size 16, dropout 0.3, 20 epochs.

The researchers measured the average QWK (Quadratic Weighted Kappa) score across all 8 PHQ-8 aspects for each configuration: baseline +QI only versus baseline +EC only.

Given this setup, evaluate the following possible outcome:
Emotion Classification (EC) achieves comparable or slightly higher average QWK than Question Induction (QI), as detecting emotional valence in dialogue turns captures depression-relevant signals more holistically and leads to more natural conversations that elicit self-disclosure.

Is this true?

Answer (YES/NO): YES